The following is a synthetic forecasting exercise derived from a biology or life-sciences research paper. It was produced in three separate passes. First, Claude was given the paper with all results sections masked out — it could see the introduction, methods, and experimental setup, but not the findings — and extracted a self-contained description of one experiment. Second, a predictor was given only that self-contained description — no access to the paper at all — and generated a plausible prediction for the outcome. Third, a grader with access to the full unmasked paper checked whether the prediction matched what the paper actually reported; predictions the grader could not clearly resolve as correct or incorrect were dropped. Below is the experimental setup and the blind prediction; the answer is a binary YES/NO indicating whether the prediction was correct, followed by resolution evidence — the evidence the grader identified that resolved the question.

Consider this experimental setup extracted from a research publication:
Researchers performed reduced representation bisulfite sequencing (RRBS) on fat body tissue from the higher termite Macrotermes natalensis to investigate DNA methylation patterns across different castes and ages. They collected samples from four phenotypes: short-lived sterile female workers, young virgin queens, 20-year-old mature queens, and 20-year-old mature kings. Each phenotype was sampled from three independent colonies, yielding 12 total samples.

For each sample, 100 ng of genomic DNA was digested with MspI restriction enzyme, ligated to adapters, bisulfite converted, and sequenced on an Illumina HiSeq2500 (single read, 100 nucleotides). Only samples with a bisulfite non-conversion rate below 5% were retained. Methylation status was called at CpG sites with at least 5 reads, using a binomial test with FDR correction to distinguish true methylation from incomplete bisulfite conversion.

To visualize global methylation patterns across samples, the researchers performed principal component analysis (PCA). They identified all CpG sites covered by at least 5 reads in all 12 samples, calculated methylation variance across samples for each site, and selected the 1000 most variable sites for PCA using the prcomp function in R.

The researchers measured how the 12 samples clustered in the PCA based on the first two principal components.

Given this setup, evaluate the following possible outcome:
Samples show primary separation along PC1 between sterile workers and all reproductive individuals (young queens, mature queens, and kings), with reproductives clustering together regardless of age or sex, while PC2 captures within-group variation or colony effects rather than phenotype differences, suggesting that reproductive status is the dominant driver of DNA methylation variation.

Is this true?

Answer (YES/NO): NO